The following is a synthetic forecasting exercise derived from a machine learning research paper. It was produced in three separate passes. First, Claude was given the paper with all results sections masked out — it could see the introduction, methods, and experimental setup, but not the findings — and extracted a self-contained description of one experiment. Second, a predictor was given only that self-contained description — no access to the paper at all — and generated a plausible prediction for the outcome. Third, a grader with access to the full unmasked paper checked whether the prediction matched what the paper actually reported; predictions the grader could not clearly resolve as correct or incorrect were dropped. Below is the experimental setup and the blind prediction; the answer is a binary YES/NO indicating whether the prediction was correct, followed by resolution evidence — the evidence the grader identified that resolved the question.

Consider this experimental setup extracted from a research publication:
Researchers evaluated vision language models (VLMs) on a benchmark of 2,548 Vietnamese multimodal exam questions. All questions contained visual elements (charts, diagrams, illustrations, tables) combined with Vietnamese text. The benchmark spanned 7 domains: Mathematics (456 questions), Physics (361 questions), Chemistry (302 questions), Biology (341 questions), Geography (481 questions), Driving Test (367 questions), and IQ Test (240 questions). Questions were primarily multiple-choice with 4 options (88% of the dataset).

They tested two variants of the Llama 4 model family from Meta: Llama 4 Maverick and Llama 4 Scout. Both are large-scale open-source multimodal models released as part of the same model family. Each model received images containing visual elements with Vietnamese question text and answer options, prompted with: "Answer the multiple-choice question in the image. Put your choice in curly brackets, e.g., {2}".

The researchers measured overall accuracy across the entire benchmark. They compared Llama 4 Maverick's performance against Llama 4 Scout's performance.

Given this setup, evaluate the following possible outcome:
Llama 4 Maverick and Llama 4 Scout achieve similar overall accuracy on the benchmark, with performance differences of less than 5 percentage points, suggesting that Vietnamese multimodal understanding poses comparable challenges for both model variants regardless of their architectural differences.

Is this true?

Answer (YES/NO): NO